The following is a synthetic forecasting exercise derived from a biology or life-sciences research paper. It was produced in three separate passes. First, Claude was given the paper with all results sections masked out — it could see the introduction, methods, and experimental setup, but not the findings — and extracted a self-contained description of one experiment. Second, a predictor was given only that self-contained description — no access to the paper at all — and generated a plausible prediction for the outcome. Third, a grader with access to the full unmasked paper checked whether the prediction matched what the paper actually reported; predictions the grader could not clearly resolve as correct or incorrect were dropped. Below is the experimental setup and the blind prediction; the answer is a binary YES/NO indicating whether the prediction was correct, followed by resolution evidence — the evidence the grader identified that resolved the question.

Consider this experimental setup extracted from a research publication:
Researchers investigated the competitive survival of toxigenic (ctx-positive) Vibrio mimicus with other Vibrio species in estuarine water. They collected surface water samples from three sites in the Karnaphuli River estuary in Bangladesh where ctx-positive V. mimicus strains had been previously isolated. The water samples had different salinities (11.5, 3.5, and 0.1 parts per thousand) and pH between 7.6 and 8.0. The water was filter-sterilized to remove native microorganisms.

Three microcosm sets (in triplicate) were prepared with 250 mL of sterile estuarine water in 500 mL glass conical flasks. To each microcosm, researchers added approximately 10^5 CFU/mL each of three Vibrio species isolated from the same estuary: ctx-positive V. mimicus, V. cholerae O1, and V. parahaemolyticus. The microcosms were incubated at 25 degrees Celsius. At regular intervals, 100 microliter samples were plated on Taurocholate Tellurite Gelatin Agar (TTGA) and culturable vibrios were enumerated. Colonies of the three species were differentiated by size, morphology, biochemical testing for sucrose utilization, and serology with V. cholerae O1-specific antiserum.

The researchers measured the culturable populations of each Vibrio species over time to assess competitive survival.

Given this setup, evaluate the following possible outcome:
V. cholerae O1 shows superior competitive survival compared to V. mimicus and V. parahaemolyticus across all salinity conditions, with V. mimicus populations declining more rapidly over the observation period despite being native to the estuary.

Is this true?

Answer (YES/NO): NO